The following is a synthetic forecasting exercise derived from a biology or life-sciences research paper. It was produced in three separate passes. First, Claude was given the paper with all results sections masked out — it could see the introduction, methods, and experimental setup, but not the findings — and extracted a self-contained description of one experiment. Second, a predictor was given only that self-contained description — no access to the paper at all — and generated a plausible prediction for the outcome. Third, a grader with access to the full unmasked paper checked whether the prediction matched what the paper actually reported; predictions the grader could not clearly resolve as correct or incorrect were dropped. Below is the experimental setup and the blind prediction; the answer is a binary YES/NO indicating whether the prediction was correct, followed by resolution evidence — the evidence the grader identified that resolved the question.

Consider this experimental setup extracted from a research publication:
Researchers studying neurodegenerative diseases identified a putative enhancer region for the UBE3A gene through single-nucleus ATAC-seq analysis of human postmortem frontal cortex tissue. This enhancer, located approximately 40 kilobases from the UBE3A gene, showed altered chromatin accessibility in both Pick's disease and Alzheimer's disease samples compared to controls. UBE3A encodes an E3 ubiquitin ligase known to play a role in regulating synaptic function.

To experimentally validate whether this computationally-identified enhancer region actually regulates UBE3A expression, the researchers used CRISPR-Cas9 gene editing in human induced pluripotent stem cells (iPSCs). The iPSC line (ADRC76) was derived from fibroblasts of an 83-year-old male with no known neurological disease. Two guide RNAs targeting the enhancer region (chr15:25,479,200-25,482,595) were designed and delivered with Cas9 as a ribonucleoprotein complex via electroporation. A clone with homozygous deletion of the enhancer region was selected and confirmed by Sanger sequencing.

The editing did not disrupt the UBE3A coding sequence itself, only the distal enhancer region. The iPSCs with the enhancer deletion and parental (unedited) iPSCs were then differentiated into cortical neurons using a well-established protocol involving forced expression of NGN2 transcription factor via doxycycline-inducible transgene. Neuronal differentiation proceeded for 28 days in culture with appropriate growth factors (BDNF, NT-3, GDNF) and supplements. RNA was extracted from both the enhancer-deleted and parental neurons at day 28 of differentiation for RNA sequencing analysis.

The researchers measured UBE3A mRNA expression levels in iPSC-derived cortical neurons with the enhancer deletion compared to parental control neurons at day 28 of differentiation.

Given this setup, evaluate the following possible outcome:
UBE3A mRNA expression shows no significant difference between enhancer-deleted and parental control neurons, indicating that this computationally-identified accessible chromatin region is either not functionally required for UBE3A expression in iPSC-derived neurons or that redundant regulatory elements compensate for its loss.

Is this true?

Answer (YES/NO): NO